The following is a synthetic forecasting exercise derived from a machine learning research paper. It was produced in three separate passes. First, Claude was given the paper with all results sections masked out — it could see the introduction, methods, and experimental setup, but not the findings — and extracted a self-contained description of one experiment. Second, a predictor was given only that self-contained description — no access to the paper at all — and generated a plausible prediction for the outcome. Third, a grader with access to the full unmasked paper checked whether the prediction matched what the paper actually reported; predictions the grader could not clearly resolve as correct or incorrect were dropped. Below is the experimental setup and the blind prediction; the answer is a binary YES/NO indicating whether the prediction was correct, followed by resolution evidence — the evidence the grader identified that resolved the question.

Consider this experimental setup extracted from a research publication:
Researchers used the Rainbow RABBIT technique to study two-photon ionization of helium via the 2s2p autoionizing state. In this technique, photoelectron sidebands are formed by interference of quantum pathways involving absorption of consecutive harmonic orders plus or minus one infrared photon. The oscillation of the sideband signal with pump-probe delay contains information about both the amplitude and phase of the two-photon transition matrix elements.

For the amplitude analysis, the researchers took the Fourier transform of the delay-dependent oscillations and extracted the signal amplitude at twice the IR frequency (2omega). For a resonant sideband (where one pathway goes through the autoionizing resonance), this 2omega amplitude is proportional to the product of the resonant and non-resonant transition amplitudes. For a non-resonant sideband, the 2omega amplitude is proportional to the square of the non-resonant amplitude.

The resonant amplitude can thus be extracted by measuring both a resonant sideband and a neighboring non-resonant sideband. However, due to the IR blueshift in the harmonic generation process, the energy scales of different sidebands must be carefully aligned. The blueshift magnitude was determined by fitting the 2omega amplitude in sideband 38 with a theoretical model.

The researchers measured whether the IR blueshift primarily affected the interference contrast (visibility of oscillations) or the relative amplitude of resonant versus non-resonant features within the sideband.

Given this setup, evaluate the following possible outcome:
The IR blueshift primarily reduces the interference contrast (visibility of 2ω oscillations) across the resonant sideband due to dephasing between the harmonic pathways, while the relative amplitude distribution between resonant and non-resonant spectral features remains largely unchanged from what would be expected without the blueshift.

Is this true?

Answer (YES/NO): NO